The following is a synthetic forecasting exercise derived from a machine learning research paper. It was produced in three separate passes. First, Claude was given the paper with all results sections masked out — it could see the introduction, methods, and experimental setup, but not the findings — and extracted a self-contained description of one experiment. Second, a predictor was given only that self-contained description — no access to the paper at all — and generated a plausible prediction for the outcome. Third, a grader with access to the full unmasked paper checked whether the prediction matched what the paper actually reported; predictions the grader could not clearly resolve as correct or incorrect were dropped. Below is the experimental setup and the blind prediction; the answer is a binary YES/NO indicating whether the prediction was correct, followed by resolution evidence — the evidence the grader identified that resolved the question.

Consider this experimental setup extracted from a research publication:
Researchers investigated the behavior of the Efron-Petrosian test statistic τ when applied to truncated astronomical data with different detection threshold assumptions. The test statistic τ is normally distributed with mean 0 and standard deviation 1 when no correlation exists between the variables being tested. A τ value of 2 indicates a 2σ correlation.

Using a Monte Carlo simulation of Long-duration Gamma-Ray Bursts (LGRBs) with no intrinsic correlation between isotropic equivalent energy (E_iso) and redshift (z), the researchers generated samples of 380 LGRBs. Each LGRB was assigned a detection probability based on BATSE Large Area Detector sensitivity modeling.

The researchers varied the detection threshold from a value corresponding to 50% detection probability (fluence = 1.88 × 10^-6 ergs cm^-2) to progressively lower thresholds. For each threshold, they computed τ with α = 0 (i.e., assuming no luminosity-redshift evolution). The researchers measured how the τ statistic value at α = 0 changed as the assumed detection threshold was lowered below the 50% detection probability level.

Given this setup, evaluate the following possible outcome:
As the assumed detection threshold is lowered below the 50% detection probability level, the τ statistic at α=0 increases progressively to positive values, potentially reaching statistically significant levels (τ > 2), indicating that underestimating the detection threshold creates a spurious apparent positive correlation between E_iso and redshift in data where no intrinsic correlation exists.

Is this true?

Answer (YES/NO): YES